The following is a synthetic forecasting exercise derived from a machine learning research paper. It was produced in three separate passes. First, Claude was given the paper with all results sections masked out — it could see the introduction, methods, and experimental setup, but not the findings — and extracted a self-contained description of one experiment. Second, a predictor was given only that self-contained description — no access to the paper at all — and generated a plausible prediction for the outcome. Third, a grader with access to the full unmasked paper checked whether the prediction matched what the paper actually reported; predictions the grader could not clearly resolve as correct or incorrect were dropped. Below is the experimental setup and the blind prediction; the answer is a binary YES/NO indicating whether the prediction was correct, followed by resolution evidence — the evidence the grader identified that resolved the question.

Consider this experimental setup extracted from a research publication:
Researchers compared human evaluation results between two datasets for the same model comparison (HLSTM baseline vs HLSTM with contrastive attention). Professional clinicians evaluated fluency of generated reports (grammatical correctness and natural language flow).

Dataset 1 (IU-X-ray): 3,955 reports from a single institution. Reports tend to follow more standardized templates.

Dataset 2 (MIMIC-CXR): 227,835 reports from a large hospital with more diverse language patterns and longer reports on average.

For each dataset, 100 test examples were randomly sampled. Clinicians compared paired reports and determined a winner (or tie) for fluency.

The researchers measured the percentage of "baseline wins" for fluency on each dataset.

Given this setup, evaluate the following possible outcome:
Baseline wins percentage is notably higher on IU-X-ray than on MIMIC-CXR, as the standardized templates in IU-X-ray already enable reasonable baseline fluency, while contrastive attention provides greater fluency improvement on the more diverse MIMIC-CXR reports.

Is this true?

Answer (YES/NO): NO